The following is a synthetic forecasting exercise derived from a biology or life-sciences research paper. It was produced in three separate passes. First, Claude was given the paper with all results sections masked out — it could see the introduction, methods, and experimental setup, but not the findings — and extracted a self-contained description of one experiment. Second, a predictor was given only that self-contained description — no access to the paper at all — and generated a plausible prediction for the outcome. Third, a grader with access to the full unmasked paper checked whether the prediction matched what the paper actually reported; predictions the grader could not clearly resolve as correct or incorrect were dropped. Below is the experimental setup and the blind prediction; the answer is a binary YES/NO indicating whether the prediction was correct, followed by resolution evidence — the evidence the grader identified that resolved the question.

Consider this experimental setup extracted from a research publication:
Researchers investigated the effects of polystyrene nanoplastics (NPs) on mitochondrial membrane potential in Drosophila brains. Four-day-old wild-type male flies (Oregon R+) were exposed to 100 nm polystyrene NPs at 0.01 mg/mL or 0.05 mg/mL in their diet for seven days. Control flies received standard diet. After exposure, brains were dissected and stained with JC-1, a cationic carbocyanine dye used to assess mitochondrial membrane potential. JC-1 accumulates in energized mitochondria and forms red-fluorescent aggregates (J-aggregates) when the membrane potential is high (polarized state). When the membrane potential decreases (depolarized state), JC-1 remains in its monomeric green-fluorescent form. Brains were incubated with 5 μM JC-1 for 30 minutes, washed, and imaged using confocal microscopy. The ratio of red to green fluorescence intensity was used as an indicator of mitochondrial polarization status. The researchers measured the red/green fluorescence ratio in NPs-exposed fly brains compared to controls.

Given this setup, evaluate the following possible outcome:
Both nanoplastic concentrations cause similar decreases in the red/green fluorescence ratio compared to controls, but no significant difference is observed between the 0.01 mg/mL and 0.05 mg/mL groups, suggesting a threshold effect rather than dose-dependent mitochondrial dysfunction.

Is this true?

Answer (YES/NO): NO